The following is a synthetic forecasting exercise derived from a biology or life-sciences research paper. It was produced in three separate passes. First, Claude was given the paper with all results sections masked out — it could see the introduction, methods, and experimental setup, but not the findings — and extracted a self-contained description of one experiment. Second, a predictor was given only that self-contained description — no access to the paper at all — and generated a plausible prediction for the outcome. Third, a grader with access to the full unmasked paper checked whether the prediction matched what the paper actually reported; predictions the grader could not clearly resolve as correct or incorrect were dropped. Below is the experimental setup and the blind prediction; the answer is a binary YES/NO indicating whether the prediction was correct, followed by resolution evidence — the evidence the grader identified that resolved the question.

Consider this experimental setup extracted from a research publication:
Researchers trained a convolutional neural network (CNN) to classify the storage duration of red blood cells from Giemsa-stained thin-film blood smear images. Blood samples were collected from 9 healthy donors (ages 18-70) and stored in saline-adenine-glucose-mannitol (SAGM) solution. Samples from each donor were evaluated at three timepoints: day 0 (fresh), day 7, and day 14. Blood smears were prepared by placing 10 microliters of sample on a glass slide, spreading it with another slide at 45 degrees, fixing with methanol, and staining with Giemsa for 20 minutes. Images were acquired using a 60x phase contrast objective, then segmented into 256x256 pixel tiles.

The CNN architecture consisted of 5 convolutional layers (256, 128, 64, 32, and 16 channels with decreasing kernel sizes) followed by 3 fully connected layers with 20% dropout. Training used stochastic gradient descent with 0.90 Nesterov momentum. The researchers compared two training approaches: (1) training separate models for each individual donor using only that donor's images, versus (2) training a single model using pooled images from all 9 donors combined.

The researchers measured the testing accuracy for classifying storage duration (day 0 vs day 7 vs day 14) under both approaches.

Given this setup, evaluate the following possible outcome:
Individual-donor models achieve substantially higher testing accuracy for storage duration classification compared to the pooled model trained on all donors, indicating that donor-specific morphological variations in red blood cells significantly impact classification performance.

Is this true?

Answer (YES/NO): YES